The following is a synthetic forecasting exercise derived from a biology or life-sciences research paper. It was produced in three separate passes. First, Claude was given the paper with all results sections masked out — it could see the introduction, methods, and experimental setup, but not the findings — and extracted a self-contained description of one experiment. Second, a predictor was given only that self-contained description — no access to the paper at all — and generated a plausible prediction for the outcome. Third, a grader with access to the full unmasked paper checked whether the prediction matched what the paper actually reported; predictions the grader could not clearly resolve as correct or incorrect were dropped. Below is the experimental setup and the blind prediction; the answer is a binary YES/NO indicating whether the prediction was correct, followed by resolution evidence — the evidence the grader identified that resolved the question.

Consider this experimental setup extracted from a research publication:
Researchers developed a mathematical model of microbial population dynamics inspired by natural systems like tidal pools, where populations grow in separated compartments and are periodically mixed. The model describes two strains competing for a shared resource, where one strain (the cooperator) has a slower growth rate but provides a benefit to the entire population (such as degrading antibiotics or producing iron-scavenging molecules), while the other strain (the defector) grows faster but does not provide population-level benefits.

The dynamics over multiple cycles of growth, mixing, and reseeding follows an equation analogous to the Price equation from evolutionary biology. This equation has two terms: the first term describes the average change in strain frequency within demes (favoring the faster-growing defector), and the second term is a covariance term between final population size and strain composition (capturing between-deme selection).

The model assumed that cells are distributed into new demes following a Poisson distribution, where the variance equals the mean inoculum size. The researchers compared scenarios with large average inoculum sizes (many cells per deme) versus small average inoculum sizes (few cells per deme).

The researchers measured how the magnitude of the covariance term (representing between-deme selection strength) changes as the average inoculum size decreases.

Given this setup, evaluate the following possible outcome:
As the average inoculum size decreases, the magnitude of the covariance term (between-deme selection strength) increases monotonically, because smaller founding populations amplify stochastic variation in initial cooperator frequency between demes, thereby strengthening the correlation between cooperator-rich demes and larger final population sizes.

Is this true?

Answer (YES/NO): YES